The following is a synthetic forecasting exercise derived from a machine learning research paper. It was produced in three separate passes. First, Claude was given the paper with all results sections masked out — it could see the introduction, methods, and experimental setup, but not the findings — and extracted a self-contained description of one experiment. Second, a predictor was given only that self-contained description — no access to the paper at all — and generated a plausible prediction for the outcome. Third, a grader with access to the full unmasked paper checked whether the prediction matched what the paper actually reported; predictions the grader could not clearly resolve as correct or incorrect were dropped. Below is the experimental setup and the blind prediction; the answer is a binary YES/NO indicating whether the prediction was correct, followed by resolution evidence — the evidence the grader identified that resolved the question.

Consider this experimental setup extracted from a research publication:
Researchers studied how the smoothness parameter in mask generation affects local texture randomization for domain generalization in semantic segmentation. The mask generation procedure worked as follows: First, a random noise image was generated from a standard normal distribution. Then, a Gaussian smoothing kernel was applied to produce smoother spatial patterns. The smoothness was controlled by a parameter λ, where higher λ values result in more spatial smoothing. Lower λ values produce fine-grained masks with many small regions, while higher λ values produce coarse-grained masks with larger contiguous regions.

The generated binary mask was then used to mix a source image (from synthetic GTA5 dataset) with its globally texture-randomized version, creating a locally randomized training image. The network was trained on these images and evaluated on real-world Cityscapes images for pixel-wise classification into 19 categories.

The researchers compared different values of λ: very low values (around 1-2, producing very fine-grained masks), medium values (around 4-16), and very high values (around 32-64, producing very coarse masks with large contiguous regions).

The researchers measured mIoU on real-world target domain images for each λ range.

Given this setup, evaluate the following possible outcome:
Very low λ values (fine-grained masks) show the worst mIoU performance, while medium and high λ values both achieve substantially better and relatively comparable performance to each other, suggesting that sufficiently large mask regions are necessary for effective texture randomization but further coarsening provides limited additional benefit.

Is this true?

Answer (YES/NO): NO